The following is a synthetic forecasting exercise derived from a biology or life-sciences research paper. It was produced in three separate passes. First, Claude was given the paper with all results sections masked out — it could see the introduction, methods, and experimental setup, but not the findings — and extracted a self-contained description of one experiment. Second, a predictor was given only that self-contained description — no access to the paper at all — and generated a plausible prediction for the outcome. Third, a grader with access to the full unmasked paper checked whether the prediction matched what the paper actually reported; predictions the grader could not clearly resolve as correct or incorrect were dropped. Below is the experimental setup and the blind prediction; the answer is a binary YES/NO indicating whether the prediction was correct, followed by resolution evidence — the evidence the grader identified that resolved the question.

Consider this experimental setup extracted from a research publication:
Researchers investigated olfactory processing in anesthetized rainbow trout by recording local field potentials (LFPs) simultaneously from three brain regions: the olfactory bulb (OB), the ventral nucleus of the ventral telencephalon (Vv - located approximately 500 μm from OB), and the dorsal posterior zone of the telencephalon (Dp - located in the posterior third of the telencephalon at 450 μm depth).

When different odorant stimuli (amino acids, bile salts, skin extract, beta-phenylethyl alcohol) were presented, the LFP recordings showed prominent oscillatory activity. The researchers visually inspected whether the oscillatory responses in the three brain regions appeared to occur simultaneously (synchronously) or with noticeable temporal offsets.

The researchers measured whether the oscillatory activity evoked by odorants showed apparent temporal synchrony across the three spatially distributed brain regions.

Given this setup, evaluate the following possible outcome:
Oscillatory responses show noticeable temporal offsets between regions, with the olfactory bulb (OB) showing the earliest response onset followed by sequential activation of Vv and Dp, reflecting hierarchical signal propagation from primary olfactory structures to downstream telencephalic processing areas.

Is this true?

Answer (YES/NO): NO